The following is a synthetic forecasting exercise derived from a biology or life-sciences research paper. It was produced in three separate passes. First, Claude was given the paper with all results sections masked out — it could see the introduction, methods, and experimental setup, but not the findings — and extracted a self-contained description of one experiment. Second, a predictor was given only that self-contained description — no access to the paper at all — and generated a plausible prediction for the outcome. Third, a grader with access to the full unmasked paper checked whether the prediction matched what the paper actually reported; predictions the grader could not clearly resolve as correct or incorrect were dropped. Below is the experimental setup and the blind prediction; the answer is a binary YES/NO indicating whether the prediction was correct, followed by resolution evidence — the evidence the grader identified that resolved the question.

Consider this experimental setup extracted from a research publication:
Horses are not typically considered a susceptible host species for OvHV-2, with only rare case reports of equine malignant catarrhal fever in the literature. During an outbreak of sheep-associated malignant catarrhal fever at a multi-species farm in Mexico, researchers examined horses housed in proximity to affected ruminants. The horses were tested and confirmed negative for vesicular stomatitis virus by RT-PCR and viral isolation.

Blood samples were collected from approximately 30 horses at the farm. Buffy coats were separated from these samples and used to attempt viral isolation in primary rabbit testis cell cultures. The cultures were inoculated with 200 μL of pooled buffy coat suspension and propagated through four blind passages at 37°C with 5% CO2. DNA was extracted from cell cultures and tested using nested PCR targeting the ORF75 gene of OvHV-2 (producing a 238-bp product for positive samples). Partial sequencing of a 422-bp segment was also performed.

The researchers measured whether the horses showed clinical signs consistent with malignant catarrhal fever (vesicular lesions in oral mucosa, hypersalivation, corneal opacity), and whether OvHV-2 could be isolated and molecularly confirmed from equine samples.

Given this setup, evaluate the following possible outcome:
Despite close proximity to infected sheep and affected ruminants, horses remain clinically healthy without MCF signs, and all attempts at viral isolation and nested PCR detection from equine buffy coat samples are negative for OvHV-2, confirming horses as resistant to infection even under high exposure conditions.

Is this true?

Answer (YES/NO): NO